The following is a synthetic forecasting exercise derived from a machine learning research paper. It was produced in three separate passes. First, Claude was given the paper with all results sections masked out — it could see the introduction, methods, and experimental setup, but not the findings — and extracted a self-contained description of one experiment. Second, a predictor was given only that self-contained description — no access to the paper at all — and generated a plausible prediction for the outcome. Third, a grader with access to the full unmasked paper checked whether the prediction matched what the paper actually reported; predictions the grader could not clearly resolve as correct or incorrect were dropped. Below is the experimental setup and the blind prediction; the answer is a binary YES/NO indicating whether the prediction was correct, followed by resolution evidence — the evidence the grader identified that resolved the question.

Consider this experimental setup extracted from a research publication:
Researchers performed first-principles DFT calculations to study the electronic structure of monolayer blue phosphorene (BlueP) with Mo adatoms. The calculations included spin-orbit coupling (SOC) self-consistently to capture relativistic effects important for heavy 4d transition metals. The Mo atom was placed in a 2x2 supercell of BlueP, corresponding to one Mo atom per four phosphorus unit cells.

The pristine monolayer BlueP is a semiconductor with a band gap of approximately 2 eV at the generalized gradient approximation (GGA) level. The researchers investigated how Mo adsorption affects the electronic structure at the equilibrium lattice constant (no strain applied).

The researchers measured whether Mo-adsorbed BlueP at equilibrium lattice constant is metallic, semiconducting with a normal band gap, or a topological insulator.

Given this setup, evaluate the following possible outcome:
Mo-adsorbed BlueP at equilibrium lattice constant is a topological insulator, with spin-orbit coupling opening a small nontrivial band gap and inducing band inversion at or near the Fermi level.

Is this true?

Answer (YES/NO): NO